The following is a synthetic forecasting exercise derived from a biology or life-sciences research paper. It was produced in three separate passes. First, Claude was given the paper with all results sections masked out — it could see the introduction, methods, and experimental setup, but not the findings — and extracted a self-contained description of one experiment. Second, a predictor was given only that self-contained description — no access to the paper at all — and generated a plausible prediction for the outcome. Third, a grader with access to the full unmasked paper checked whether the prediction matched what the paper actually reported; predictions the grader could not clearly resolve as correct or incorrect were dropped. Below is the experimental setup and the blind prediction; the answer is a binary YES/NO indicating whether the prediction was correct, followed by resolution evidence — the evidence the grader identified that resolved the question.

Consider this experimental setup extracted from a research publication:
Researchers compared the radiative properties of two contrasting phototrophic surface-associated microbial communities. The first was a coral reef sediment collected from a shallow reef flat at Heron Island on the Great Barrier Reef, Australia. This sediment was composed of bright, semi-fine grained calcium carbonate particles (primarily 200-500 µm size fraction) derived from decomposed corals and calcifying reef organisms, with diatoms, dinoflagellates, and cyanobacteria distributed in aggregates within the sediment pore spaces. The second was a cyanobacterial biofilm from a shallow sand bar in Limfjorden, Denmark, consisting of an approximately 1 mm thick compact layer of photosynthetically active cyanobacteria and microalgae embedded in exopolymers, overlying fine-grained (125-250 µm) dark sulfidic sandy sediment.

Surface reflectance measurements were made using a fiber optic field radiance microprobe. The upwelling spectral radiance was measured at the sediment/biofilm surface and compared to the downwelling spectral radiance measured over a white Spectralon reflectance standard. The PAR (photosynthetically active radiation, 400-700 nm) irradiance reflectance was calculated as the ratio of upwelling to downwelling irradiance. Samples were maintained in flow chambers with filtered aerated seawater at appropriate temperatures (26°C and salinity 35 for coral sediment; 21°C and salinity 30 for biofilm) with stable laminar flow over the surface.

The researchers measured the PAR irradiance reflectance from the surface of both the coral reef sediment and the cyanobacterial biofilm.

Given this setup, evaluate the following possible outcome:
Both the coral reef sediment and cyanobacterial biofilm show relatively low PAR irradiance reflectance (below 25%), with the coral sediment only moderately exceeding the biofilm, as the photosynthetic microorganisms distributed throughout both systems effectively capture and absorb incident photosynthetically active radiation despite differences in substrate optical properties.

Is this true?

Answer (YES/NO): NO